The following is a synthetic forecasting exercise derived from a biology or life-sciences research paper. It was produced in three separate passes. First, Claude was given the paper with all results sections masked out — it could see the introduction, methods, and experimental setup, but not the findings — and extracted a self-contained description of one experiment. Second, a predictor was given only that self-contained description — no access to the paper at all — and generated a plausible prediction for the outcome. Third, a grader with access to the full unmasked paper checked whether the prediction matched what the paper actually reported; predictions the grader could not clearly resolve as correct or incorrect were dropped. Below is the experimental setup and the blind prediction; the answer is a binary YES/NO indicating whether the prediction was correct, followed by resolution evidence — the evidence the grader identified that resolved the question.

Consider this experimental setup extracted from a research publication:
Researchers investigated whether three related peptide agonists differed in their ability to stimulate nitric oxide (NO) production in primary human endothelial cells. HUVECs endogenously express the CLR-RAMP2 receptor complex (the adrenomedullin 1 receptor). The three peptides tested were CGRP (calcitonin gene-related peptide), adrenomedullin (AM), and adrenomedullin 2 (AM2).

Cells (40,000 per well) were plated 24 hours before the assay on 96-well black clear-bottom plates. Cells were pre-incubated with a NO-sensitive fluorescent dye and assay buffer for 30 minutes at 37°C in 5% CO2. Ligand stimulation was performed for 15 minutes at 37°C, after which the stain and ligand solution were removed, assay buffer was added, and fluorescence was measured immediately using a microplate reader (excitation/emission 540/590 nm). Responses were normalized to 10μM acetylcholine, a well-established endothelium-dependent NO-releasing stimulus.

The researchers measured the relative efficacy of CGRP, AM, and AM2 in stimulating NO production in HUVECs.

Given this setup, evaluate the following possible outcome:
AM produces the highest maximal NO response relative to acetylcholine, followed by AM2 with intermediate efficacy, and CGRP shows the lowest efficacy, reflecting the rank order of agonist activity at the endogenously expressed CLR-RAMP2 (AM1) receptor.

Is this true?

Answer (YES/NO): NO